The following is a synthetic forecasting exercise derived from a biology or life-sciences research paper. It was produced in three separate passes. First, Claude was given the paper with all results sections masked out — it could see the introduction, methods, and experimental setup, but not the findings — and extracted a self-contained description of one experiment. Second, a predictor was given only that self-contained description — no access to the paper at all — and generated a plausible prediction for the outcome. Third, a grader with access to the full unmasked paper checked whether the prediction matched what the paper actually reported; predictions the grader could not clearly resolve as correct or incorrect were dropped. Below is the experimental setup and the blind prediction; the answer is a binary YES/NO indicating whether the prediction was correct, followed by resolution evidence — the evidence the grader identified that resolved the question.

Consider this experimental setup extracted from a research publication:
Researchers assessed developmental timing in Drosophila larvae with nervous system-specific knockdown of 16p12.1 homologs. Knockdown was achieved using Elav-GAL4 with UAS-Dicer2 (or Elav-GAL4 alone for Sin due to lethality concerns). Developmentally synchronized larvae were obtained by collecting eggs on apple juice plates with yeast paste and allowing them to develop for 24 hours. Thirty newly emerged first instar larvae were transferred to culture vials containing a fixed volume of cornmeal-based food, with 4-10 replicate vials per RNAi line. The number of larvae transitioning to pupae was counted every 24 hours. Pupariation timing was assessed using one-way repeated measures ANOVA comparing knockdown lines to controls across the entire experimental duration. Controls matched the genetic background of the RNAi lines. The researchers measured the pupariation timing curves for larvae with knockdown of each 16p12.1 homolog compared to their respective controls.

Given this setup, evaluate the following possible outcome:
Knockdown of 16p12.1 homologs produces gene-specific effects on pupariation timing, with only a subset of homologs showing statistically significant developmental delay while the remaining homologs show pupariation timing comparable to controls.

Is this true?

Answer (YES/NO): YES